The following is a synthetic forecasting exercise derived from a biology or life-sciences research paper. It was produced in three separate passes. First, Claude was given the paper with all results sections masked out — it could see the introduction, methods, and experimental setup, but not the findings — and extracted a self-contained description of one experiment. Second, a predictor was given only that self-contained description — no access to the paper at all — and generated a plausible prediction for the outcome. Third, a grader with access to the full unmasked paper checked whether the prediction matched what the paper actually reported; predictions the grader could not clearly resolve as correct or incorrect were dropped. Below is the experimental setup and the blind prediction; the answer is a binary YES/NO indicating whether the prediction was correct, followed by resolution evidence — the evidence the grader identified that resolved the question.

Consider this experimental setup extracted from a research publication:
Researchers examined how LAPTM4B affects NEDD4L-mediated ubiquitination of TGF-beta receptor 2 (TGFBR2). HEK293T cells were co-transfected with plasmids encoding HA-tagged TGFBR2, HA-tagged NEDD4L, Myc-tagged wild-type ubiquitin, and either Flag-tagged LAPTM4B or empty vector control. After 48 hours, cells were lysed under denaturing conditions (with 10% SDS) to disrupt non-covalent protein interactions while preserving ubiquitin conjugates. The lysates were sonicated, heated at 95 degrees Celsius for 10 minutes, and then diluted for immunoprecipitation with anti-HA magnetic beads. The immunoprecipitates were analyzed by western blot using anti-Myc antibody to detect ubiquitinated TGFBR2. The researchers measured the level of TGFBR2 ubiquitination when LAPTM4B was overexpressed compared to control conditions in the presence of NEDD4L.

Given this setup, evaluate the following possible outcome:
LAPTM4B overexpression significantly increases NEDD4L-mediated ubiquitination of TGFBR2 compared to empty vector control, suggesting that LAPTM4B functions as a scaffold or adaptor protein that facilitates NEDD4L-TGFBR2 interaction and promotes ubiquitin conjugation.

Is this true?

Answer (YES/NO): YES